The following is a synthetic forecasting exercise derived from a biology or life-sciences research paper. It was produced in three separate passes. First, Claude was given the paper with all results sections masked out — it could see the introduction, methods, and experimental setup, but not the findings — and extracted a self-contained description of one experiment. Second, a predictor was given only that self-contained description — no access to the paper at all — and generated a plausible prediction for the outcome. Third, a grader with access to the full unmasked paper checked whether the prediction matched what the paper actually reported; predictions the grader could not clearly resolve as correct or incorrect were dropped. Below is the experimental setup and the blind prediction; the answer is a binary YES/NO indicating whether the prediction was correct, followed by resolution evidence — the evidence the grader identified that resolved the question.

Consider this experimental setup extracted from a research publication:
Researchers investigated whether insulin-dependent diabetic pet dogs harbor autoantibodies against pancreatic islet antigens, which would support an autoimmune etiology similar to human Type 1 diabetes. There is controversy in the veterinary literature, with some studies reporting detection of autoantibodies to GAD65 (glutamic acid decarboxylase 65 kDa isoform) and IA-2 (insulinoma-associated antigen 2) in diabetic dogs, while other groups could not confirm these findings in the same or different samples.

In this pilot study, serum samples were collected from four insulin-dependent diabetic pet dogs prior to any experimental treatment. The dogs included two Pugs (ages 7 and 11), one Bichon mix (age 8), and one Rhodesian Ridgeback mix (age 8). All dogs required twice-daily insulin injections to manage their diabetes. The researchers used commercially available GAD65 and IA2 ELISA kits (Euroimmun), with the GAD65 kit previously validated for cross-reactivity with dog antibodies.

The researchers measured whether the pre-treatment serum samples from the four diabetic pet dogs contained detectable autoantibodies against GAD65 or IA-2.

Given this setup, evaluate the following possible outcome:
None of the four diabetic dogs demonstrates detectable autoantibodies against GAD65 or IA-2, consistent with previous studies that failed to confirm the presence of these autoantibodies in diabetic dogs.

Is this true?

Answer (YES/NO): NO